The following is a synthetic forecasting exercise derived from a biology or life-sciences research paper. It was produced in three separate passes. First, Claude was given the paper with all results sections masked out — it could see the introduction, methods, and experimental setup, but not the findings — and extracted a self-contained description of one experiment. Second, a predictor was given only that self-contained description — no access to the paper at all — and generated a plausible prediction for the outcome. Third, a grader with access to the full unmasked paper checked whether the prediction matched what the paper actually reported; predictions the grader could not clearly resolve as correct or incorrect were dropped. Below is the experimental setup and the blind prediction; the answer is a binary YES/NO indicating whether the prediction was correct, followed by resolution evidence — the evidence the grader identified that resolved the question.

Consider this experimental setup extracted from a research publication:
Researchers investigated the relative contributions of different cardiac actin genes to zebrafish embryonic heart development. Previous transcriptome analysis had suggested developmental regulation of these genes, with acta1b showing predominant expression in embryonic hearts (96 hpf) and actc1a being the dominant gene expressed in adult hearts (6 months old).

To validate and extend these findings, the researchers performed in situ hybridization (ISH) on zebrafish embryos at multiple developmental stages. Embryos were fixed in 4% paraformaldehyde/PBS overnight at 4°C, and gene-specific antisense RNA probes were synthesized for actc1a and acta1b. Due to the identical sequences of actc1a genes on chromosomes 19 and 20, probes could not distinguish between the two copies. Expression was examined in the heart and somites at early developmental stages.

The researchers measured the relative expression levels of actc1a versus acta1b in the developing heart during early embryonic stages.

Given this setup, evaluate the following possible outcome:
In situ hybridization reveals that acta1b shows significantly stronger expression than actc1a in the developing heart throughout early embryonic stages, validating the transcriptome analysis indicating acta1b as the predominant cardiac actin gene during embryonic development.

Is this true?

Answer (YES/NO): NO